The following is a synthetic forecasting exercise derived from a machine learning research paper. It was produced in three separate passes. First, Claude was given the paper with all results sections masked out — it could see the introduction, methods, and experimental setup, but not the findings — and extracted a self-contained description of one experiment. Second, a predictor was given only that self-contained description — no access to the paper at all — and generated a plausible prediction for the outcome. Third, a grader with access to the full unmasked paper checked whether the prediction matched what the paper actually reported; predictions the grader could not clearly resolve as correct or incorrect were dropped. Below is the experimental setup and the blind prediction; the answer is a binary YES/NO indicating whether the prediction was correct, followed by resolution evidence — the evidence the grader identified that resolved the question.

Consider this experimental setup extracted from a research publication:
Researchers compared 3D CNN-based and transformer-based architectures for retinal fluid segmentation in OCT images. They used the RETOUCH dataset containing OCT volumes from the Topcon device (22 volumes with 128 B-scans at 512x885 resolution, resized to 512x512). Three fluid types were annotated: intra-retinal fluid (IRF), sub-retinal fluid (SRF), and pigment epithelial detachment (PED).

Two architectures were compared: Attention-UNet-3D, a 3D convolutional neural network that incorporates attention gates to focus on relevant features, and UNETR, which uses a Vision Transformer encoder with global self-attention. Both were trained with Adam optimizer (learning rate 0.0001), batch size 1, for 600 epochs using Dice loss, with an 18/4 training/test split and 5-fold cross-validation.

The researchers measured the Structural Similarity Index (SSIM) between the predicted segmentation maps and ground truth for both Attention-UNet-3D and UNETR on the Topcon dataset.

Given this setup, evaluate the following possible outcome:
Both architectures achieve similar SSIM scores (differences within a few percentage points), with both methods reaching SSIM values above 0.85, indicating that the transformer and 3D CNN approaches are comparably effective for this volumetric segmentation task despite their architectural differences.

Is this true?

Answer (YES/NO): NO